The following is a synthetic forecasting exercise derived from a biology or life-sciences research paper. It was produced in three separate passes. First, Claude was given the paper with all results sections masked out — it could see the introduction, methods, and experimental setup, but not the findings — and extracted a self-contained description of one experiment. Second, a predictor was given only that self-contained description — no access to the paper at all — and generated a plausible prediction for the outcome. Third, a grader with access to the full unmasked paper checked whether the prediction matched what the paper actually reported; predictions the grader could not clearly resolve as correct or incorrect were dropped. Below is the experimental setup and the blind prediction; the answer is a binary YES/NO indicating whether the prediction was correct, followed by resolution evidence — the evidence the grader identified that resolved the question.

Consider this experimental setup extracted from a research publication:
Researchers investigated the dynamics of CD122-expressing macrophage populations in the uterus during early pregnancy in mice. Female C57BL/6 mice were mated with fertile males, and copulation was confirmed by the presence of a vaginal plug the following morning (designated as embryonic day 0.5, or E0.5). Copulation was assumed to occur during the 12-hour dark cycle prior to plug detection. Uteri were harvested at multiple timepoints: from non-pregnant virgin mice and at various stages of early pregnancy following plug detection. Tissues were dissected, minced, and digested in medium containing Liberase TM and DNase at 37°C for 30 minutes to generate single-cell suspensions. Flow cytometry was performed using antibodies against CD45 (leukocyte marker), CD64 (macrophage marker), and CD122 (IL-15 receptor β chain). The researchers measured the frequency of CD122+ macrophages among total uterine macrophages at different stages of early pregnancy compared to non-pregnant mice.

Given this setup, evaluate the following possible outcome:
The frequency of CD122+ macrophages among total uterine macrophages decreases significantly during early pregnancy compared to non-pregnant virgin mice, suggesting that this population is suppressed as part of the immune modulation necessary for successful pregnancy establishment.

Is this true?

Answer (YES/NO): NO